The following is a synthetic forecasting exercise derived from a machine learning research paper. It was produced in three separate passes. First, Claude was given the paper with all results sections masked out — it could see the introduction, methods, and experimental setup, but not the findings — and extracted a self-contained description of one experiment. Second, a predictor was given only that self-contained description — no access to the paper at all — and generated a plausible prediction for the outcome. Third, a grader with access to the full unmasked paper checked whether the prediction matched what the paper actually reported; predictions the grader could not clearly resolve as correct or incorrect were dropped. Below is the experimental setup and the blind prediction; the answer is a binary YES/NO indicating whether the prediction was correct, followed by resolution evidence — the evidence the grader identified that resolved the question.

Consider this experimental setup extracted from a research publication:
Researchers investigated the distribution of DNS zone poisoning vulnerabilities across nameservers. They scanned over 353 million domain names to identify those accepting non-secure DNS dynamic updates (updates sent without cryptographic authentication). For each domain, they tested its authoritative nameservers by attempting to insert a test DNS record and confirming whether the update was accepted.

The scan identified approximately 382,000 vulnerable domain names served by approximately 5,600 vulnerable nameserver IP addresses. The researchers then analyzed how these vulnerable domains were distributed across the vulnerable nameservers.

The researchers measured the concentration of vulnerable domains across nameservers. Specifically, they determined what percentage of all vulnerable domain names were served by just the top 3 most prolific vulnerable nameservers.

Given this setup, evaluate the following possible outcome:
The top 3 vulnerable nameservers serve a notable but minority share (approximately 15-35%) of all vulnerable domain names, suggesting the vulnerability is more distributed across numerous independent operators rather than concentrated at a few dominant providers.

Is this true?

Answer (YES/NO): NO